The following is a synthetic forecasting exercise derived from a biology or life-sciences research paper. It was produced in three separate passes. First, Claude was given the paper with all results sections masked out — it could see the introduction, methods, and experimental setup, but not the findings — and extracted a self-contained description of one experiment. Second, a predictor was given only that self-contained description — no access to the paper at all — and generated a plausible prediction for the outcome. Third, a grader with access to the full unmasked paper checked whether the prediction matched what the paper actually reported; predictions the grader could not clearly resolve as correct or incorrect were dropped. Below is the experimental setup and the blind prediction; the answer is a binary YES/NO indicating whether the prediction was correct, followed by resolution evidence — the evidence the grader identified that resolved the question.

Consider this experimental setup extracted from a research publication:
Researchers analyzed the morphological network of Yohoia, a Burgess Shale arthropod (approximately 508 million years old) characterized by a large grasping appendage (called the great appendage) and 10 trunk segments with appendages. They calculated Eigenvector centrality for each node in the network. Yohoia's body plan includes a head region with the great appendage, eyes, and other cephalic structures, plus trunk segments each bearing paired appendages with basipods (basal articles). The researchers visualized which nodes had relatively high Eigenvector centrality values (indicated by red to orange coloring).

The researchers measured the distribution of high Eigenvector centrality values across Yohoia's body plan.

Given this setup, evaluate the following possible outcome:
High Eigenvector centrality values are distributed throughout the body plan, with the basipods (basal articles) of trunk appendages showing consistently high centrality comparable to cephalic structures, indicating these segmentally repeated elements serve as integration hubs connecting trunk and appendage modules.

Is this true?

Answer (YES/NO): NO